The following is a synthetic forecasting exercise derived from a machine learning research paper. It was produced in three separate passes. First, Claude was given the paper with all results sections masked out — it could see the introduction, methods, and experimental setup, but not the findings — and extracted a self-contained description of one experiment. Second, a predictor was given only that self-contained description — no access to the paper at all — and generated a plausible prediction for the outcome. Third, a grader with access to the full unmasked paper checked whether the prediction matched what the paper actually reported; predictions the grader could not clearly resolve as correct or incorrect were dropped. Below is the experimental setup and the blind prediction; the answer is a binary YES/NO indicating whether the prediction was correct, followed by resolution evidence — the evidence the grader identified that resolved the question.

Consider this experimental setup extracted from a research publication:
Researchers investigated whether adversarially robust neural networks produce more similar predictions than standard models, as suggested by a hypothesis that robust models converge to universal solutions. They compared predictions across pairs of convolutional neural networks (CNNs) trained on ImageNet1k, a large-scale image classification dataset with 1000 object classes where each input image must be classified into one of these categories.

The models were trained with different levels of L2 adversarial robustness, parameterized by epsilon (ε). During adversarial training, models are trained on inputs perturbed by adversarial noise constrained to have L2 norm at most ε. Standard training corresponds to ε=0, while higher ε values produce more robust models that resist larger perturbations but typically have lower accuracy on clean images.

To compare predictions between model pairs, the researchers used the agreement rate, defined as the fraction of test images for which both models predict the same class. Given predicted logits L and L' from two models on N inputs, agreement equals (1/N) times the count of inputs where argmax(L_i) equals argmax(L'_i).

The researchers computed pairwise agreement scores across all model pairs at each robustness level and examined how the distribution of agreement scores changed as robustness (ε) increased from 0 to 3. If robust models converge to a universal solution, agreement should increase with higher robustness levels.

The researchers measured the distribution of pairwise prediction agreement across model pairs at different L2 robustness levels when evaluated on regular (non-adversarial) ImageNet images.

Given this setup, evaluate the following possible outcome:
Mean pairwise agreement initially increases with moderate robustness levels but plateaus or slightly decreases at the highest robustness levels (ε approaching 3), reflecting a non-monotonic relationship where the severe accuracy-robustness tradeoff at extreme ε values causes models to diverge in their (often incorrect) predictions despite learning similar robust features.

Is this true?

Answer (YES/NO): NO